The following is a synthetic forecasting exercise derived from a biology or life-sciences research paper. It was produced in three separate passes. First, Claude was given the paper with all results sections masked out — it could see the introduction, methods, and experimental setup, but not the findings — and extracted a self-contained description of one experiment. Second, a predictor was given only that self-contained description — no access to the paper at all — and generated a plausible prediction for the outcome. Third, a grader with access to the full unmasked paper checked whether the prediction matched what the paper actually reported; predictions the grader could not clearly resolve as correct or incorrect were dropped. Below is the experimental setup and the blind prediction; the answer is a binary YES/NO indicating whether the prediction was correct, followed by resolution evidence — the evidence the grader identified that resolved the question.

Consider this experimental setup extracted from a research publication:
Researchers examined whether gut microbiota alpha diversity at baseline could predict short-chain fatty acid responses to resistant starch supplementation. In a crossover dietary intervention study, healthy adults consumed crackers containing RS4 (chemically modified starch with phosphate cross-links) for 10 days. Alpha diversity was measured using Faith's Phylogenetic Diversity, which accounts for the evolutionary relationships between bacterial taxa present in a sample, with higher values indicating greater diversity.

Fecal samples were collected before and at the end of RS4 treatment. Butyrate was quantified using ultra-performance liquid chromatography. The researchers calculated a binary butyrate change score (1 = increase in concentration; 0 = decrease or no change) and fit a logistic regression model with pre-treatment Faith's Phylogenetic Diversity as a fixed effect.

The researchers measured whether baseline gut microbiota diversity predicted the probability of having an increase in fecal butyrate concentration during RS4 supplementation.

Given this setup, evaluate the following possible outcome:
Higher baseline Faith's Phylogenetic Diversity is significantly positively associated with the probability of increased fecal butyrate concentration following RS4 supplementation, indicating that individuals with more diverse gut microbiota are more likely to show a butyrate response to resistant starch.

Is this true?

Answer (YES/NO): NO